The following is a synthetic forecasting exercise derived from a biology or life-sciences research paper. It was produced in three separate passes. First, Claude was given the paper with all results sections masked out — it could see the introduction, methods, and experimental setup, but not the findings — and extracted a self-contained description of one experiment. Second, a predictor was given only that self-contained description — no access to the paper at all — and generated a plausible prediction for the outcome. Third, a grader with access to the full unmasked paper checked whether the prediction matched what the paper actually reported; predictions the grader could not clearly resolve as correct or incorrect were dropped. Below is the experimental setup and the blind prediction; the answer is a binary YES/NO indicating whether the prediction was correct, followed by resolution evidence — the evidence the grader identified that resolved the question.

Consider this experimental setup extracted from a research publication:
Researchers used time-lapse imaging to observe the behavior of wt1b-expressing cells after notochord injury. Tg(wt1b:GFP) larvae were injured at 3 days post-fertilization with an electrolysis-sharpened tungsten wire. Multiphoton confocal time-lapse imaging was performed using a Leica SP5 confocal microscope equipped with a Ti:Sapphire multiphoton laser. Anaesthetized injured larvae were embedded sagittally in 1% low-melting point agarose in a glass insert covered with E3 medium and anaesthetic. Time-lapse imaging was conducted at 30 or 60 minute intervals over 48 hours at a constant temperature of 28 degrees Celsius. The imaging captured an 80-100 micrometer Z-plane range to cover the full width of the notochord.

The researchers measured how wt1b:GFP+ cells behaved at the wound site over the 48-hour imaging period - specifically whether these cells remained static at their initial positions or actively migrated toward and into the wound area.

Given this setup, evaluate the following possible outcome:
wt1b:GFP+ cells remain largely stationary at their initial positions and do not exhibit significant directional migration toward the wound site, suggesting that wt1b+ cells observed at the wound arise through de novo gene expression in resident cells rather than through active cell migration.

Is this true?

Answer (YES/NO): NO